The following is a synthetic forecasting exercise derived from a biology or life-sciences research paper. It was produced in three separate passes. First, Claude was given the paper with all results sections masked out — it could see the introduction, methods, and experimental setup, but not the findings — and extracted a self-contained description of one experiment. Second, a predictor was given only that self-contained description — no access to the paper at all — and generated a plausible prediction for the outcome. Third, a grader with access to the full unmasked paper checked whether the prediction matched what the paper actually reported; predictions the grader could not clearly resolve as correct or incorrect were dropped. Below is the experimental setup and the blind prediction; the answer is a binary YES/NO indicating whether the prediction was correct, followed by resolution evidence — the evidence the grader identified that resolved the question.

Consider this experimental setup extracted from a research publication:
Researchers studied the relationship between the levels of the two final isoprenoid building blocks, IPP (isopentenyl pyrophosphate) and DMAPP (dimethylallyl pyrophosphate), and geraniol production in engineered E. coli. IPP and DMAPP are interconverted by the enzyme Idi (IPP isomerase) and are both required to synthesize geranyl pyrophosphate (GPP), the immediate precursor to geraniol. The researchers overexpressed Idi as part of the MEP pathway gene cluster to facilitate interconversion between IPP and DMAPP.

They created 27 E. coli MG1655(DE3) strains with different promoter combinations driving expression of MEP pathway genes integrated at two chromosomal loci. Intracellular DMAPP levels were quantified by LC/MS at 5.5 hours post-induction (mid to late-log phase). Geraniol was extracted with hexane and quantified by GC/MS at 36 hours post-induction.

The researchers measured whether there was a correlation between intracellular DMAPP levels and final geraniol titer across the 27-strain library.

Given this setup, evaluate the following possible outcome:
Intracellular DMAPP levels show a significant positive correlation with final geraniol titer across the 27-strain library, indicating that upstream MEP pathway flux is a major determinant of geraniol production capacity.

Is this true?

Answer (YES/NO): NO